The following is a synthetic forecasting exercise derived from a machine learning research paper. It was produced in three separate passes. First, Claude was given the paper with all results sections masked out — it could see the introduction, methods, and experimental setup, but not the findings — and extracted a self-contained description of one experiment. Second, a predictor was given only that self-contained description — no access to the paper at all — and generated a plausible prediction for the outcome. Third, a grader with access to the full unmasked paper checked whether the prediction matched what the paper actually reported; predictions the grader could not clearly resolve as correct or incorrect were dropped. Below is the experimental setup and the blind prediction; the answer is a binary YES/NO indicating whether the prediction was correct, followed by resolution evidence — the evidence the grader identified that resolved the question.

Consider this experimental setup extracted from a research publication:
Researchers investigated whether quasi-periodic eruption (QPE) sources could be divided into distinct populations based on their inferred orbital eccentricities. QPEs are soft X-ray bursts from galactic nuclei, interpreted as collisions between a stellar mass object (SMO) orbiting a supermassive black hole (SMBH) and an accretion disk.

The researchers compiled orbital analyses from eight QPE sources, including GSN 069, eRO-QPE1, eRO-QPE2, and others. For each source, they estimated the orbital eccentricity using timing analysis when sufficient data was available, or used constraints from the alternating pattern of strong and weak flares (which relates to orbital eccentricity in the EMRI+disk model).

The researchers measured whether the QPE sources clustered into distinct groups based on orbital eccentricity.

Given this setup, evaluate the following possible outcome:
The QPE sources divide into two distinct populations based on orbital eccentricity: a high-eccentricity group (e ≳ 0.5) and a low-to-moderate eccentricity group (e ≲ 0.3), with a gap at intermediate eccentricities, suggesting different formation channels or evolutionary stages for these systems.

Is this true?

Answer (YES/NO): NO